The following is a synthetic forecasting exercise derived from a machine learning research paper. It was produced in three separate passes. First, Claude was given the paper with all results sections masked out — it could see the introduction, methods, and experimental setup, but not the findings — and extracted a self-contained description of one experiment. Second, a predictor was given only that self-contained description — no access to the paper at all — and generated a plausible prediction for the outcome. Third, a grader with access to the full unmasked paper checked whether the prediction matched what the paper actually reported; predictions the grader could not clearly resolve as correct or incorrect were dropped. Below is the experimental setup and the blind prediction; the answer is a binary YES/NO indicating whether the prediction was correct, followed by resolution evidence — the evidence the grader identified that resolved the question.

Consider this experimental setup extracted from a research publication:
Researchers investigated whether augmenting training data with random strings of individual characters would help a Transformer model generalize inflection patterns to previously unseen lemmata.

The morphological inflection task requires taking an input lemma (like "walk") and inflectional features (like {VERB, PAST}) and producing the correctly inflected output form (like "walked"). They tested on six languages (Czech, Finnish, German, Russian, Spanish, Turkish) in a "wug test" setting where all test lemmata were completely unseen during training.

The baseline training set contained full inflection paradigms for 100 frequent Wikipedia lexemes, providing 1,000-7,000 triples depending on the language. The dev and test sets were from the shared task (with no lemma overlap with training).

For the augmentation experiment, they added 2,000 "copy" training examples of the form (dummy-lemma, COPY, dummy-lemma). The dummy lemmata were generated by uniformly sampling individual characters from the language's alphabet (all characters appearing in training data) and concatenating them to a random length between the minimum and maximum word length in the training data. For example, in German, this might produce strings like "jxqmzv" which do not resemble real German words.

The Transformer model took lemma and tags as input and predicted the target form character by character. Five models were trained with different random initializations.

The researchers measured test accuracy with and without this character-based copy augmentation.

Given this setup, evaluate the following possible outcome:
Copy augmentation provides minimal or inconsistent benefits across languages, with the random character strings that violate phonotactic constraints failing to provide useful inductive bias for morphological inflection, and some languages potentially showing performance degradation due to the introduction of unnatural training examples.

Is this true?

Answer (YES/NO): NO